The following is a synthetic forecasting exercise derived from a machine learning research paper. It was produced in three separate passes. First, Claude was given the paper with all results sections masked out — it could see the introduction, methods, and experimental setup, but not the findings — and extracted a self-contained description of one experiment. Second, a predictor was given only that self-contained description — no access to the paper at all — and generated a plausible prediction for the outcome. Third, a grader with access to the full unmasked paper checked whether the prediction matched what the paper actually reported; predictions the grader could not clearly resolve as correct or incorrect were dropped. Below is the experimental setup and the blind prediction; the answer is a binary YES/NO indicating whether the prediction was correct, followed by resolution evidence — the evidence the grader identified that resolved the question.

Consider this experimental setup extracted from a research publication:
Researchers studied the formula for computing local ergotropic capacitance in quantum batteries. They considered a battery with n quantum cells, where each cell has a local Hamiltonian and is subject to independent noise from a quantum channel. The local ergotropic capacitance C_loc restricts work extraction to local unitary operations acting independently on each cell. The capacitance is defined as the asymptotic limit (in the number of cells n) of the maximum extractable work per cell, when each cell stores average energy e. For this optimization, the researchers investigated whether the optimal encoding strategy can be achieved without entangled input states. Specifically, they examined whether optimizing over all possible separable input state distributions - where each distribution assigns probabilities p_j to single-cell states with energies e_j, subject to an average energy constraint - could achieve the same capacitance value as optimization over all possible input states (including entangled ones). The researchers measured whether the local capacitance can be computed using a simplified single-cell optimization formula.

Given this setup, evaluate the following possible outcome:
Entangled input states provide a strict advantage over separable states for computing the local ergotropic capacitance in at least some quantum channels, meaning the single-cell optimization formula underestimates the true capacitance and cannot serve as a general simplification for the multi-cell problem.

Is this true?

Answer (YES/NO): NO